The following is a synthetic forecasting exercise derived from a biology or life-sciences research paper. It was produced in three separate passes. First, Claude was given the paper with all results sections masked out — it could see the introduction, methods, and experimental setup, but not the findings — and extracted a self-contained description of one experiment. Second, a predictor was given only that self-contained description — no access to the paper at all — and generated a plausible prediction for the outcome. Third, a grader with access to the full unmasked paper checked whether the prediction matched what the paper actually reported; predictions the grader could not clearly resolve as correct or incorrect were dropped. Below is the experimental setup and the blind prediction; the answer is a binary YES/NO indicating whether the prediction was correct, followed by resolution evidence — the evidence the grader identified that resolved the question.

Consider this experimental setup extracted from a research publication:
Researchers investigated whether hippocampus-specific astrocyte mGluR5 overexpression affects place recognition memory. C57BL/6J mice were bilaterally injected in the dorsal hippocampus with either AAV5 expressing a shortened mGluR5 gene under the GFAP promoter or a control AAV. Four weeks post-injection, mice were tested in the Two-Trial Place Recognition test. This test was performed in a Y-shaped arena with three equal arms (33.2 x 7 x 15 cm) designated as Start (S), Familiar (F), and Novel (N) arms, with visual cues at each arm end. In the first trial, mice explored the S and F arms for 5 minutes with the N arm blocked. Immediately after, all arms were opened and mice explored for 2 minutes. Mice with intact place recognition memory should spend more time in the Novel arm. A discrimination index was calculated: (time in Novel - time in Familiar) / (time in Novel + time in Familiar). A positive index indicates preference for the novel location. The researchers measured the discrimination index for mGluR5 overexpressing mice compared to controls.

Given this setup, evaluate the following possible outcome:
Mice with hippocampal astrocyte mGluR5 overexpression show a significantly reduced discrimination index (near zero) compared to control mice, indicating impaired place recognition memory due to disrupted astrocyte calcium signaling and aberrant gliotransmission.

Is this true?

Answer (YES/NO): NO